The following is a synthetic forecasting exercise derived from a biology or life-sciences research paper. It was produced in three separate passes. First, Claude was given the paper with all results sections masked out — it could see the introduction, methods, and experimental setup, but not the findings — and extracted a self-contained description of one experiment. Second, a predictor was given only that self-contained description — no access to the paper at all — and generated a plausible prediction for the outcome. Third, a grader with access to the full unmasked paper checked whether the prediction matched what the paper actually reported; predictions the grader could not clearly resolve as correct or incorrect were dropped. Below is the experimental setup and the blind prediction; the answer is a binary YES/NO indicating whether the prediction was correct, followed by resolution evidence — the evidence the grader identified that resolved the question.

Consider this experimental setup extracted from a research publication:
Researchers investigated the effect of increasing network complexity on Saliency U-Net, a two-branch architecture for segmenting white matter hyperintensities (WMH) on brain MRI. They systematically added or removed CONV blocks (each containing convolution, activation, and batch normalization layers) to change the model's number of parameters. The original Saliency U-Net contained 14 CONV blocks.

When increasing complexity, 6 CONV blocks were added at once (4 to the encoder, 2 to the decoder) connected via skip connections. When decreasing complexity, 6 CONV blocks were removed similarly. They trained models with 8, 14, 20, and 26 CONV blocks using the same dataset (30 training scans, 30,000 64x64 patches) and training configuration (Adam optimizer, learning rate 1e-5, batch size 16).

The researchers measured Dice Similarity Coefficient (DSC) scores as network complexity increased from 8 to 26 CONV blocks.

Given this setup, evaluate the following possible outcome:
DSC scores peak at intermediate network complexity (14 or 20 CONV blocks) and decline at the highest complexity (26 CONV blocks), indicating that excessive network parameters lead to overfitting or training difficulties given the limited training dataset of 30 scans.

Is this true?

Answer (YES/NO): YES